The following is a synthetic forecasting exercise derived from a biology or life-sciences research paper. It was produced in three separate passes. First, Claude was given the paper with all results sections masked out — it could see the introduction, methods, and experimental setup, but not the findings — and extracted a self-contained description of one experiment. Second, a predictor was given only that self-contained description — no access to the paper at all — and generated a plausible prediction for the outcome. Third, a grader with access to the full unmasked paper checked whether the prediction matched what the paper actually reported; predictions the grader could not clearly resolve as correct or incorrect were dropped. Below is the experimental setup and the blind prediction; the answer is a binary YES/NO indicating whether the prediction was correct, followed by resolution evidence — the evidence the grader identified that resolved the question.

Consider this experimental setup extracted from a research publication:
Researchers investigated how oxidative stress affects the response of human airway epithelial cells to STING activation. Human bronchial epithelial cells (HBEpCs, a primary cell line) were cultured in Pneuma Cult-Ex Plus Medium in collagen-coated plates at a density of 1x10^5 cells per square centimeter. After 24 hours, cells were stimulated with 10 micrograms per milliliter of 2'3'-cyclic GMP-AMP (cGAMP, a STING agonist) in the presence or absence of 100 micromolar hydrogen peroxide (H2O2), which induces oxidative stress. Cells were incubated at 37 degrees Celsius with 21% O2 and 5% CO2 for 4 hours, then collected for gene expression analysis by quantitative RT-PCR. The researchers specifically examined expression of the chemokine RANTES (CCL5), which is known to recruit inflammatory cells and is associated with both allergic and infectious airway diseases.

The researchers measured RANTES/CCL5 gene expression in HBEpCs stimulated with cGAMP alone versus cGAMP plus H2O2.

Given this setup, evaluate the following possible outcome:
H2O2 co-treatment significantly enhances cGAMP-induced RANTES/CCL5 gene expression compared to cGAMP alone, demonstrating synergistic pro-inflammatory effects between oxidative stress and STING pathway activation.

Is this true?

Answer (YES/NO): YES